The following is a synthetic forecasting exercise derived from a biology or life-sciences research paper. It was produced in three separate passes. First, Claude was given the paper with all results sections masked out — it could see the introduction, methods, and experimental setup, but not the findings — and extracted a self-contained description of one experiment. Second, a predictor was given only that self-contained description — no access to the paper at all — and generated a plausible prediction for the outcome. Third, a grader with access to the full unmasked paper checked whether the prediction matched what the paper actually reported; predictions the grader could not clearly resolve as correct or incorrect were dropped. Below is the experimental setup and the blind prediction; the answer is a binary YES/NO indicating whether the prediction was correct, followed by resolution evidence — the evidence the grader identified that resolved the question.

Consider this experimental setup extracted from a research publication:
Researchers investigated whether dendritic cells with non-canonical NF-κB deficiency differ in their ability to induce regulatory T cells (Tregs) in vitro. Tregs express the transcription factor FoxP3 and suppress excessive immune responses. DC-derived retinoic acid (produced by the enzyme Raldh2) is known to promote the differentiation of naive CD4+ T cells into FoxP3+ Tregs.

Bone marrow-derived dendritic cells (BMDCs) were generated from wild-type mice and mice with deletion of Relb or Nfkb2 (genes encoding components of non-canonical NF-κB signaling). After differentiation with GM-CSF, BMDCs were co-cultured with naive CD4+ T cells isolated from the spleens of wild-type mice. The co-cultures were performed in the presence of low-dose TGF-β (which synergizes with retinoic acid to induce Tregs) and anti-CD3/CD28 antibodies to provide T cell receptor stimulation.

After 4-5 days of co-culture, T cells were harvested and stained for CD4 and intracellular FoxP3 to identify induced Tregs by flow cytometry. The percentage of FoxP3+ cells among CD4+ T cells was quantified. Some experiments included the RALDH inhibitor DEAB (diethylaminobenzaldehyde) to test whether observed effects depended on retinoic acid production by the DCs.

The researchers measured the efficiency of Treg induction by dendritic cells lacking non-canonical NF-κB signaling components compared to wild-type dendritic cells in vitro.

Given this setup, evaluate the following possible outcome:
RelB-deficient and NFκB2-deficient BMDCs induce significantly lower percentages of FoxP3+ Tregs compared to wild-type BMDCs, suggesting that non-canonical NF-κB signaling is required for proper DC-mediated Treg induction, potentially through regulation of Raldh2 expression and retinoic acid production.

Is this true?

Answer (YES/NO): NO